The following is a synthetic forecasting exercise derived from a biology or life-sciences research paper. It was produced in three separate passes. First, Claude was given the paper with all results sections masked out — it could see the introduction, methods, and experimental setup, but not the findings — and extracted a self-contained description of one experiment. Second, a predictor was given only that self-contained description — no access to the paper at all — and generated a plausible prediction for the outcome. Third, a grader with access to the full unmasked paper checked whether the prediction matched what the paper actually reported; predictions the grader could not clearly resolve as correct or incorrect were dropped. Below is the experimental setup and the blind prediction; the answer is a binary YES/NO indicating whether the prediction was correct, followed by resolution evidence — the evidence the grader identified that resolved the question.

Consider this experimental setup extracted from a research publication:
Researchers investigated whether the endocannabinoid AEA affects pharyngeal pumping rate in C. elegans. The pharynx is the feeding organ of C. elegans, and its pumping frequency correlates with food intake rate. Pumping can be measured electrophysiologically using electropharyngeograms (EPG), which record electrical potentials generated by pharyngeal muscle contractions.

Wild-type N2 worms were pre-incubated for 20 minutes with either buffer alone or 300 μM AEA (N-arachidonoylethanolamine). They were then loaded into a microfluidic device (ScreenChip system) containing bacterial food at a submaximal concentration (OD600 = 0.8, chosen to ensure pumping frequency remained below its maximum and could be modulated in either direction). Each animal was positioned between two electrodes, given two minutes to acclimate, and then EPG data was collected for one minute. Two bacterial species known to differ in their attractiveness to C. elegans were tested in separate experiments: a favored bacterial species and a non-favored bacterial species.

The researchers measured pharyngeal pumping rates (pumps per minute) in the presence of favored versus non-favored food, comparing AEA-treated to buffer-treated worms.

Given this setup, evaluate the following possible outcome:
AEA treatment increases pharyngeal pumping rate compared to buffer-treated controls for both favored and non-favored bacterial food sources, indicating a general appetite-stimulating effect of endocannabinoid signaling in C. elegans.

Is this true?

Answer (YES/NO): NO